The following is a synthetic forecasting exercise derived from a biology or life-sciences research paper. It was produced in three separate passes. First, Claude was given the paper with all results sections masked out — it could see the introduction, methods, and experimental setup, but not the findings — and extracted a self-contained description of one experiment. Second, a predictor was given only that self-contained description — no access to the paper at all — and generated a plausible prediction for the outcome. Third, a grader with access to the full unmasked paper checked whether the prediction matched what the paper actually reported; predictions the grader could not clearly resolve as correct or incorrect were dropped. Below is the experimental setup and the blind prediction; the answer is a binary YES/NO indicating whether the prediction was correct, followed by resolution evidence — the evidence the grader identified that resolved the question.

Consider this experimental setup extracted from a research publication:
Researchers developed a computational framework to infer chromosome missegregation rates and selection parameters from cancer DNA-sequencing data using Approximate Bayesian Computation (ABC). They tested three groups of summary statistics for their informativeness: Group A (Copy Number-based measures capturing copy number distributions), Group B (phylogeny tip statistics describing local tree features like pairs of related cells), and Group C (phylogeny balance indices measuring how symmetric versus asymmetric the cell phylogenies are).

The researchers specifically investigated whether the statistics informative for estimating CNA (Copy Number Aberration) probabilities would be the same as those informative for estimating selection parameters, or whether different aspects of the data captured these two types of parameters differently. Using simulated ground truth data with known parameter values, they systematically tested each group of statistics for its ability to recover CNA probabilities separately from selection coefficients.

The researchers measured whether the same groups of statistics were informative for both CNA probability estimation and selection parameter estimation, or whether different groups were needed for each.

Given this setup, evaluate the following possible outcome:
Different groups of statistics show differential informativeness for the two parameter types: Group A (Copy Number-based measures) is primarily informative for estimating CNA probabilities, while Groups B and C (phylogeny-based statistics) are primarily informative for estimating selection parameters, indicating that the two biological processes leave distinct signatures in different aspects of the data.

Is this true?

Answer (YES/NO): NO